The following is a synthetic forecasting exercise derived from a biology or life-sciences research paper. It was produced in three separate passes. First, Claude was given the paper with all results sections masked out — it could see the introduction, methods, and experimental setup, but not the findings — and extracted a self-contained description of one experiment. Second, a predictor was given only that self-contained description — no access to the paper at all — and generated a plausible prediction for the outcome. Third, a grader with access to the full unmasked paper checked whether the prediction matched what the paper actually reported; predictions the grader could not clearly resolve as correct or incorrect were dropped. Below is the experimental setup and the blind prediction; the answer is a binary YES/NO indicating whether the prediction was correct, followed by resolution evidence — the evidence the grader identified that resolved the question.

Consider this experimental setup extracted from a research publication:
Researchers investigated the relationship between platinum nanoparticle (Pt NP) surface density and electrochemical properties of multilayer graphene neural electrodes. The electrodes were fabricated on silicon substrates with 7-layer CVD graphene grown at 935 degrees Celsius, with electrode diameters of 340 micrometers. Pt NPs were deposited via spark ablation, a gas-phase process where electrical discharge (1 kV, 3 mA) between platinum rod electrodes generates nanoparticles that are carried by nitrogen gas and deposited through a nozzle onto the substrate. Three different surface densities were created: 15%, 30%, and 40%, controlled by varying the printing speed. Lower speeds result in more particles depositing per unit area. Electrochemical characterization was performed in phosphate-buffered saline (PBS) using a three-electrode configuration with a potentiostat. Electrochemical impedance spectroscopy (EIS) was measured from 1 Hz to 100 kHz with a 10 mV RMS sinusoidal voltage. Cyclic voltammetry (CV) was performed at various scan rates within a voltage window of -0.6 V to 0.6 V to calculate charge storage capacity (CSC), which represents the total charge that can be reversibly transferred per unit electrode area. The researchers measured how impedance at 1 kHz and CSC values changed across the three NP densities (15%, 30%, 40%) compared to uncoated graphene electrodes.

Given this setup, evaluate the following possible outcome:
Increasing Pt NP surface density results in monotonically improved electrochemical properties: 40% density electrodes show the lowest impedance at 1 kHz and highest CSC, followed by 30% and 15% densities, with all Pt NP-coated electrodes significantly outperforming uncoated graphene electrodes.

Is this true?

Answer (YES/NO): YES